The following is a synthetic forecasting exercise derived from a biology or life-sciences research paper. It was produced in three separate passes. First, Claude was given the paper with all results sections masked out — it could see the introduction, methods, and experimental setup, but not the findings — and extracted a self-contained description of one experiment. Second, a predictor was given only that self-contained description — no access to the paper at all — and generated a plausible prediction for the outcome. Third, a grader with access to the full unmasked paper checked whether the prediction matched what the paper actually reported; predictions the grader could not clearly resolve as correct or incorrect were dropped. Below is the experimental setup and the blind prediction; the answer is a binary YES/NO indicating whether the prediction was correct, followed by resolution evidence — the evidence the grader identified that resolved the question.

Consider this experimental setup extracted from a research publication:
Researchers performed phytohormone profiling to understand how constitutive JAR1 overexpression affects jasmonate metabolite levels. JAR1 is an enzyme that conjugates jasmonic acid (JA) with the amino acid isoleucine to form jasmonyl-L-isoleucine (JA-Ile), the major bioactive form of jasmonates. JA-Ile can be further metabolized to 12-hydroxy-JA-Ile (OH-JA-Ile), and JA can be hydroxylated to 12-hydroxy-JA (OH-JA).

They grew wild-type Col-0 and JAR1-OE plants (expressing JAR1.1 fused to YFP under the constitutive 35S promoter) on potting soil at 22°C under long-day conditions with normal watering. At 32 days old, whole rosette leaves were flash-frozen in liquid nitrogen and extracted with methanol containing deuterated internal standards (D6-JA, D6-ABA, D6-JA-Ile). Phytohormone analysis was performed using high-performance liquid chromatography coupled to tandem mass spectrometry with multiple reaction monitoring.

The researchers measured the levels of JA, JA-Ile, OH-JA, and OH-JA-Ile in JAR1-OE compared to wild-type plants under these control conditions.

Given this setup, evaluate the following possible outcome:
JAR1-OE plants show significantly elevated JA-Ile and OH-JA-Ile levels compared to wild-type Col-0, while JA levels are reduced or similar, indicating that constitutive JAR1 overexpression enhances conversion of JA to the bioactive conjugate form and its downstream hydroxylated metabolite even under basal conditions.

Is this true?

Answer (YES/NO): YES